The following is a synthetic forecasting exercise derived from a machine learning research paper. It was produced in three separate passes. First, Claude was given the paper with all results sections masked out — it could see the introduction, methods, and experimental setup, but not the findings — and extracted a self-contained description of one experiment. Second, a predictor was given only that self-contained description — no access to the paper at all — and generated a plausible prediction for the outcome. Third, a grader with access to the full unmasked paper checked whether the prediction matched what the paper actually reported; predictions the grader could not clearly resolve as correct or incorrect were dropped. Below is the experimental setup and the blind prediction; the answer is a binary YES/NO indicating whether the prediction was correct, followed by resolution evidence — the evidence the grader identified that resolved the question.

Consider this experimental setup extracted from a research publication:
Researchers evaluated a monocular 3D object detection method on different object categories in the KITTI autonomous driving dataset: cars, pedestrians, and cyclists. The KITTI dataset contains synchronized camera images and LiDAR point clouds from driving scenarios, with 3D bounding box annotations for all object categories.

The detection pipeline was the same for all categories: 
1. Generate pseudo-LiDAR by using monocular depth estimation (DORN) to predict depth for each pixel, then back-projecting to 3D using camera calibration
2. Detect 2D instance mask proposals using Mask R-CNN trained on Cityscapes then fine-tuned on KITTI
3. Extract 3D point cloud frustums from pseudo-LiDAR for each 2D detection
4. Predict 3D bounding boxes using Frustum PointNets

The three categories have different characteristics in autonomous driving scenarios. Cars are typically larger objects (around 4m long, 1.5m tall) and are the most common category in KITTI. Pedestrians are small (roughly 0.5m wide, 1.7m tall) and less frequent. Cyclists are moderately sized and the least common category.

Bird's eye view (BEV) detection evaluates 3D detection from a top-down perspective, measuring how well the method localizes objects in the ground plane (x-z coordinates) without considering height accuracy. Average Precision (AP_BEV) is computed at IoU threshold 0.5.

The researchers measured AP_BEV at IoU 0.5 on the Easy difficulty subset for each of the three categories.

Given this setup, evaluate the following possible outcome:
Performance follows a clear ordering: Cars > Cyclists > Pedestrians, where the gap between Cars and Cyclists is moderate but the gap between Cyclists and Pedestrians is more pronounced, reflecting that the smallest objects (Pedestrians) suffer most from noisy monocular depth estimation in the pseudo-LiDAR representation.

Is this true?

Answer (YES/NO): NO